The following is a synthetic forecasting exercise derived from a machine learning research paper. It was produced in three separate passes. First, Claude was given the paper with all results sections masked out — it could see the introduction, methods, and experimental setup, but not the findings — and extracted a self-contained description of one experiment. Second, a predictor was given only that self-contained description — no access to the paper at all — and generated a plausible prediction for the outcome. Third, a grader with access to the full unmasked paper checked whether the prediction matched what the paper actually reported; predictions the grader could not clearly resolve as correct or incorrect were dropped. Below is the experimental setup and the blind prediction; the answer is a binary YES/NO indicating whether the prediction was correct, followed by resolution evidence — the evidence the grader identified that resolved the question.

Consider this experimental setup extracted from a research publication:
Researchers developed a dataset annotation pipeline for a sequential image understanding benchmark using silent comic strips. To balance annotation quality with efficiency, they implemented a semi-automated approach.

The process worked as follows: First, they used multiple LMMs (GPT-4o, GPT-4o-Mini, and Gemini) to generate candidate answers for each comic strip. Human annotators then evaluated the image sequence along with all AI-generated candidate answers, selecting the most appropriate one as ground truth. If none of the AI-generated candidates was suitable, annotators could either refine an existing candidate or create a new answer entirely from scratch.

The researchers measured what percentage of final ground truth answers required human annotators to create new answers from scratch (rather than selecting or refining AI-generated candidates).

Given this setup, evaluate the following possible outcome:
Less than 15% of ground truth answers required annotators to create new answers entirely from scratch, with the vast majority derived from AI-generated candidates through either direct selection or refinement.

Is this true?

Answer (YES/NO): NO